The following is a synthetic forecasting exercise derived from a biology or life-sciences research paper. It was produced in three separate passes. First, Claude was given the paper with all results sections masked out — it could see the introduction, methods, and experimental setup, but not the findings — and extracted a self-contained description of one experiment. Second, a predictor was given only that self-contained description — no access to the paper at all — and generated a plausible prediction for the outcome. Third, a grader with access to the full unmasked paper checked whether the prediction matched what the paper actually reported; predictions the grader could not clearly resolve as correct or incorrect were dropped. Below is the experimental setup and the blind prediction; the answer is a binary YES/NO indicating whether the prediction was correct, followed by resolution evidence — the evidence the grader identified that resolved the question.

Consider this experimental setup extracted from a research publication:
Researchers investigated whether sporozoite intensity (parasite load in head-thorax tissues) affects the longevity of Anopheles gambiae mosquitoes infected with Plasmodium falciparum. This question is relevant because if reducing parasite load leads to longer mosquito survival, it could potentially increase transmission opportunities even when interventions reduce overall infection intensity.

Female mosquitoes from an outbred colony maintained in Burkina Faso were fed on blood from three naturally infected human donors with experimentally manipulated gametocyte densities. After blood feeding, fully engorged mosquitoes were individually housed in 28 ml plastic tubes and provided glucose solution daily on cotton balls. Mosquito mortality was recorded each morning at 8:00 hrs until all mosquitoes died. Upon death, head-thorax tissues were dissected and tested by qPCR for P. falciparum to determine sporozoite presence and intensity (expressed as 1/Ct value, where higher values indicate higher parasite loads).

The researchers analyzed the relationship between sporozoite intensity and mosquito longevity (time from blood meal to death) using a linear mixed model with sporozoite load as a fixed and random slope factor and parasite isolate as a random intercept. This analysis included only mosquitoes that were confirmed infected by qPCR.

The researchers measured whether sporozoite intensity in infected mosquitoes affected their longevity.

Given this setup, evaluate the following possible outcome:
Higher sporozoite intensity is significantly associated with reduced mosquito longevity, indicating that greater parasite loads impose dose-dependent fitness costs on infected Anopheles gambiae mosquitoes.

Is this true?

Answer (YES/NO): NO